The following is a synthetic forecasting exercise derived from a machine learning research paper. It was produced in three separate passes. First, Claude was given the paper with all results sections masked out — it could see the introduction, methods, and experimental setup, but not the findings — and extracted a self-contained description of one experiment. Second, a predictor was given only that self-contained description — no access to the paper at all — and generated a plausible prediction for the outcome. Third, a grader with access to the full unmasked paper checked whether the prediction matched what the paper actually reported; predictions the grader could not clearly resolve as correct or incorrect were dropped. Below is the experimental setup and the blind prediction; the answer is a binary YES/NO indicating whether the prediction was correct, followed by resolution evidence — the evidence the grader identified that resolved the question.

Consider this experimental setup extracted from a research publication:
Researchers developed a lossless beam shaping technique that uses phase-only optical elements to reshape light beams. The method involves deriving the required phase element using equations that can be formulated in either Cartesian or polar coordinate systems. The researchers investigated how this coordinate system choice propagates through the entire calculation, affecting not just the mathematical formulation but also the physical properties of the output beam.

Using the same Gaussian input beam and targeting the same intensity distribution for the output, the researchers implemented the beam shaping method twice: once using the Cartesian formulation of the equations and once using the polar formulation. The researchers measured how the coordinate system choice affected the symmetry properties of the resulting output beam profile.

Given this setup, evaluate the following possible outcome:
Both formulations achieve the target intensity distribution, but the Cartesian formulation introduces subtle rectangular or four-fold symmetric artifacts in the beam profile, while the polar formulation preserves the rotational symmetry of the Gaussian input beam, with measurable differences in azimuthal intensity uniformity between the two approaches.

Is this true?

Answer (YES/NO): NO